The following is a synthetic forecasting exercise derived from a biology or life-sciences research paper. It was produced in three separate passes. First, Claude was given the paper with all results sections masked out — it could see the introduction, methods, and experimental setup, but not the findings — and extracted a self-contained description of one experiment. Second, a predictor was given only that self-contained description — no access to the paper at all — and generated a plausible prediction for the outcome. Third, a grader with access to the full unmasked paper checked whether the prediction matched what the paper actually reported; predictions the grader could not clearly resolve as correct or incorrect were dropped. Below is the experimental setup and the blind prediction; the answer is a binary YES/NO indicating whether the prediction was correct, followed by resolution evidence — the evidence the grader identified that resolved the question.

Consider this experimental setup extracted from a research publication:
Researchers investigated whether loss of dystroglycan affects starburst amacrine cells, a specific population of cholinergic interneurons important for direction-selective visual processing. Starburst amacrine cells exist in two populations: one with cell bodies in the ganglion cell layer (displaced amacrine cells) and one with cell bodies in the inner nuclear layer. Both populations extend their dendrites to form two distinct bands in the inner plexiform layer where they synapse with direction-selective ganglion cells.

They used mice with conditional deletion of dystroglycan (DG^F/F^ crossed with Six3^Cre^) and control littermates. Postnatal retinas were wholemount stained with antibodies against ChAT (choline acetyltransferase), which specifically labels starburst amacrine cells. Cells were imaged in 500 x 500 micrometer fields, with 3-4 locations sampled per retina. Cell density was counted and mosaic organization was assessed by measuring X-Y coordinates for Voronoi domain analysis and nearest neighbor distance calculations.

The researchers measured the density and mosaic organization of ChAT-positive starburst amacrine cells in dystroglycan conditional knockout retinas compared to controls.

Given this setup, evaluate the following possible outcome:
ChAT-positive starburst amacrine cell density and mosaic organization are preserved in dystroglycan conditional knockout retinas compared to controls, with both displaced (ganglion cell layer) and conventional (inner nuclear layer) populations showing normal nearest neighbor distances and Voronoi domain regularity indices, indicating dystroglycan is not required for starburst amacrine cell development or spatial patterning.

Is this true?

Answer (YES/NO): NO